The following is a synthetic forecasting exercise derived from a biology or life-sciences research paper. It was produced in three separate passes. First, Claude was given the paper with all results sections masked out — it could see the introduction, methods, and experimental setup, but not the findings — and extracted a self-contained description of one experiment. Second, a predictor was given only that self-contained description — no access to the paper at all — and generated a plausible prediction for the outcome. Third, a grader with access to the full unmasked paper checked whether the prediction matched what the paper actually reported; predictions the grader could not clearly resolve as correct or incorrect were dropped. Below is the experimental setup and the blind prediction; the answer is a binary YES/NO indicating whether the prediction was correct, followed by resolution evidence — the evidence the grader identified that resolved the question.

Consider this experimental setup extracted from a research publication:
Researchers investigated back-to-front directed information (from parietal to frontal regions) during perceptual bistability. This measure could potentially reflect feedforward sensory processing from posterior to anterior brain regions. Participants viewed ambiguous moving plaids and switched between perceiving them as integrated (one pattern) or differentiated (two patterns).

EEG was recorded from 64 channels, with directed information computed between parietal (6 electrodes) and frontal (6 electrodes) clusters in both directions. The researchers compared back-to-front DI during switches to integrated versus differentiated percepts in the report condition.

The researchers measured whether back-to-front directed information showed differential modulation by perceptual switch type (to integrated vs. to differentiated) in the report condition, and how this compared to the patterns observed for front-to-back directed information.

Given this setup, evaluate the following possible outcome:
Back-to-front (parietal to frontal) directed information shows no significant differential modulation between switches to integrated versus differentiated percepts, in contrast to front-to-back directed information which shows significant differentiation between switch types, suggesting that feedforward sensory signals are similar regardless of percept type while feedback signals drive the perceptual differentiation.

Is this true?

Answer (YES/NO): YES